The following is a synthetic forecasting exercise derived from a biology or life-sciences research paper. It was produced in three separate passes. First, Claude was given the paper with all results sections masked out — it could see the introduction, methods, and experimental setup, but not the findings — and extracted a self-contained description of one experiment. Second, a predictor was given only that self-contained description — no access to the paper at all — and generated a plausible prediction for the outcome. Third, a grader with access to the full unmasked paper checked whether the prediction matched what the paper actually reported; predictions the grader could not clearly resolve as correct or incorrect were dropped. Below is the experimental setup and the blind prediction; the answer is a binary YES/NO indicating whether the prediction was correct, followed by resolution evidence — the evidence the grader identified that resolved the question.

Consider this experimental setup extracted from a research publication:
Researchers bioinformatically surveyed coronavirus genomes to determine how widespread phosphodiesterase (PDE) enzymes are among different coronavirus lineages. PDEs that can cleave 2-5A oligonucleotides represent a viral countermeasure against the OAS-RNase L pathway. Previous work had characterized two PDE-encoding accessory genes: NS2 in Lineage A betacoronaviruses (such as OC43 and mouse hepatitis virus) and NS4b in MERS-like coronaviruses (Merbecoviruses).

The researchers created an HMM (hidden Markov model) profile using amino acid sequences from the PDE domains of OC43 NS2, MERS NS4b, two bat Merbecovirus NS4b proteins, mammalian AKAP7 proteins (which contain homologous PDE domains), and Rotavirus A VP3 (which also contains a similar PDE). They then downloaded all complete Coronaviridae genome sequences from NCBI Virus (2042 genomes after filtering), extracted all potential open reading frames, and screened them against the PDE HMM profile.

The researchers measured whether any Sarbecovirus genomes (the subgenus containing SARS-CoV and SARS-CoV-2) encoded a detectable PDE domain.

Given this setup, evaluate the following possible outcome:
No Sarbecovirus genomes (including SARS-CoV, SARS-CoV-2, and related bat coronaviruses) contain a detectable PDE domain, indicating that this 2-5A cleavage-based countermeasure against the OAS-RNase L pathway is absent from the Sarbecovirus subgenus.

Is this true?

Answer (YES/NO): YES